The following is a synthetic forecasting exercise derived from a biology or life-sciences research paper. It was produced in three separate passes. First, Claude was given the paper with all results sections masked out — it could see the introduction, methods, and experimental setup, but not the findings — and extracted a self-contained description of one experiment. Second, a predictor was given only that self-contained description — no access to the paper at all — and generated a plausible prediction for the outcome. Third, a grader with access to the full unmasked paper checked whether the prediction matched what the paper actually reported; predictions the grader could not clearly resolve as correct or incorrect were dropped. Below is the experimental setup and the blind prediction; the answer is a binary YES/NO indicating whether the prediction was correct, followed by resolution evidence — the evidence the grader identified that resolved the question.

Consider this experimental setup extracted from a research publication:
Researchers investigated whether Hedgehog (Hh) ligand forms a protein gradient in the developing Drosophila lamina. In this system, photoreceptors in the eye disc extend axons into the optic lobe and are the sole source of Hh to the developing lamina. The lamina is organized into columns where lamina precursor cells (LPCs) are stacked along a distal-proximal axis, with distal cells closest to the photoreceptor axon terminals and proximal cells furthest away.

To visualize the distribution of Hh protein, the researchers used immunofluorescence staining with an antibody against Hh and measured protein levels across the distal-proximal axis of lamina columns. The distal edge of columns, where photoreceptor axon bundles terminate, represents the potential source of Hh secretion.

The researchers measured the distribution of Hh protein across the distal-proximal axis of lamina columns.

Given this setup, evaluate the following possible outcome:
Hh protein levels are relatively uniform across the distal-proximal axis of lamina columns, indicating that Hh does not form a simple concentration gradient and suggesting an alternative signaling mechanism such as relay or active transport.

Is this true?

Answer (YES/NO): NO